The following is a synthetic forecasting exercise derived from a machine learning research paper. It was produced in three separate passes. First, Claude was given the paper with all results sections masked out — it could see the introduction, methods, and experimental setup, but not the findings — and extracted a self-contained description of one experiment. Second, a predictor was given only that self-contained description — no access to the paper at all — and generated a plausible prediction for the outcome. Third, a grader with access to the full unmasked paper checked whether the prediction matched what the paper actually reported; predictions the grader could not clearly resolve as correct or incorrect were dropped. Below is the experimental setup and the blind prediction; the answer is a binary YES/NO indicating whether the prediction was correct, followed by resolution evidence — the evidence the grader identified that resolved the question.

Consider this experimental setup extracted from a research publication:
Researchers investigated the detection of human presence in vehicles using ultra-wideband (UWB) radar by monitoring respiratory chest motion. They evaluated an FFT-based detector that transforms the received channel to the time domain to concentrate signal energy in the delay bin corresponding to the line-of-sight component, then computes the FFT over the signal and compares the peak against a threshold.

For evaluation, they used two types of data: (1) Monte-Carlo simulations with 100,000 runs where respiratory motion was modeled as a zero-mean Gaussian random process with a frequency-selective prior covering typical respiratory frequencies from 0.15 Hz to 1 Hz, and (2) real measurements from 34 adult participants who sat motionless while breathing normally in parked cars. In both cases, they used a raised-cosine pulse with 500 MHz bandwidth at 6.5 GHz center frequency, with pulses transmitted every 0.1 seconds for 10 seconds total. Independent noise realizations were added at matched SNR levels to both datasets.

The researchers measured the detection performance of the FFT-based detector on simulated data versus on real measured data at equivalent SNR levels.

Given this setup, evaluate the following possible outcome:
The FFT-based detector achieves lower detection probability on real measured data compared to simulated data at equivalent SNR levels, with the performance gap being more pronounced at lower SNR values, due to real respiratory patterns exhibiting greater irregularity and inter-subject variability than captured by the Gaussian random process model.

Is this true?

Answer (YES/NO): NO